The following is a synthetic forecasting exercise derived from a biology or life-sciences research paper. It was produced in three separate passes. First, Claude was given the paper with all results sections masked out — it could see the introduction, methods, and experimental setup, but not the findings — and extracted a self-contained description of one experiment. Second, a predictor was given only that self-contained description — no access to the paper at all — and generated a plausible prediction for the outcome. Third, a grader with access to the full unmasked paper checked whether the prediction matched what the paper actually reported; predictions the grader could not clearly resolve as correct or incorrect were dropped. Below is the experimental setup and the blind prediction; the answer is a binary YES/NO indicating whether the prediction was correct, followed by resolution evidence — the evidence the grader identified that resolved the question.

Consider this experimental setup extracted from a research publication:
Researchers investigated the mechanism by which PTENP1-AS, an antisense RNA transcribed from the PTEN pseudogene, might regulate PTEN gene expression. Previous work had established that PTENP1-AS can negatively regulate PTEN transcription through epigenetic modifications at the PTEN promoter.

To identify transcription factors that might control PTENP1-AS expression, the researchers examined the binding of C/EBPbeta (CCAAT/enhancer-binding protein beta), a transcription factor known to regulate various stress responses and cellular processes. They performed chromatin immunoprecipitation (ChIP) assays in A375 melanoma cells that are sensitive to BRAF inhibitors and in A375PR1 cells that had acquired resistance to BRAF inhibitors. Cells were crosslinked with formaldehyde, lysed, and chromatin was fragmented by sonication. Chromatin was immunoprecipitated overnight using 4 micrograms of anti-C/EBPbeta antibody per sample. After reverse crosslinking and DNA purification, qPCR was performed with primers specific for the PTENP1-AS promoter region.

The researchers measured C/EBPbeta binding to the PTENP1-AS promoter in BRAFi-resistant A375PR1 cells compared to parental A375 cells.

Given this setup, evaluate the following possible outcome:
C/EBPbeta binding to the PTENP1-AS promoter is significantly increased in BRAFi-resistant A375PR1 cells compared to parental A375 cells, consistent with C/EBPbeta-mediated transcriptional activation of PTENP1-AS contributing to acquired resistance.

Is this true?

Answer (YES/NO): YES